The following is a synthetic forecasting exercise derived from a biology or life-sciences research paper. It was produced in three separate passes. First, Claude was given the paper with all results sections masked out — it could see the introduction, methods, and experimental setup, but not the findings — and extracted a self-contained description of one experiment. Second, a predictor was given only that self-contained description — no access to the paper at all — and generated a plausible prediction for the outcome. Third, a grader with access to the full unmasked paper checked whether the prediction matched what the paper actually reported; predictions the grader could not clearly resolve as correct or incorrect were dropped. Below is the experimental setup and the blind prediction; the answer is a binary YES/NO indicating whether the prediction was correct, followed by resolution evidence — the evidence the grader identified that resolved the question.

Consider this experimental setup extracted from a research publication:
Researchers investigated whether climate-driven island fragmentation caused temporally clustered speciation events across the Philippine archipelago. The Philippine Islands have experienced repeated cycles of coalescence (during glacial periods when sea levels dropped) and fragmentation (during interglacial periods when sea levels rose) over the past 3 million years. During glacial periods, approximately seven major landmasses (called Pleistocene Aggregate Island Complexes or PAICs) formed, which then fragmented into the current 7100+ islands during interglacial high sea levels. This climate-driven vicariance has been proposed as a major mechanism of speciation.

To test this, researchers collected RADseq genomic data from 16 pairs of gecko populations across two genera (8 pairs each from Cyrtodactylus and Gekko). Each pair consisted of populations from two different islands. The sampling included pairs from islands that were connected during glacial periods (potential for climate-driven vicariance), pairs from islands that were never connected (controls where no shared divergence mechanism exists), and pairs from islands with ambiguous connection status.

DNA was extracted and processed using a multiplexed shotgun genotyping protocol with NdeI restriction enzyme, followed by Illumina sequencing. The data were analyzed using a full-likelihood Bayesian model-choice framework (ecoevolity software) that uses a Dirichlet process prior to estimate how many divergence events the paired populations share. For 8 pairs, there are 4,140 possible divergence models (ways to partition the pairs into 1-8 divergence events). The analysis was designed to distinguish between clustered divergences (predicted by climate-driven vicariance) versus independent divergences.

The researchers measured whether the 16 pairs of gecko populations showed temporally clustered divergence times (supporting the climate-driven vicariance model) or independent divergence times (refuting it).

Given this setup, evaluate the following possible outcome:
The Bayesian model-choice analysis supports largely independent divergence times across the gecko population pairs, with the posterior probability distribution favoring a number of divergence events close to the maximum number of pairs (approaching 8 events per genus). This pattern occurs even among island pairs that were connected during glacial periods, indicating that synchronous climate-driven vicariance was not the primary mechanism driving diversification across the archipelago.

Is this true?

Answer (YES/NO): YES